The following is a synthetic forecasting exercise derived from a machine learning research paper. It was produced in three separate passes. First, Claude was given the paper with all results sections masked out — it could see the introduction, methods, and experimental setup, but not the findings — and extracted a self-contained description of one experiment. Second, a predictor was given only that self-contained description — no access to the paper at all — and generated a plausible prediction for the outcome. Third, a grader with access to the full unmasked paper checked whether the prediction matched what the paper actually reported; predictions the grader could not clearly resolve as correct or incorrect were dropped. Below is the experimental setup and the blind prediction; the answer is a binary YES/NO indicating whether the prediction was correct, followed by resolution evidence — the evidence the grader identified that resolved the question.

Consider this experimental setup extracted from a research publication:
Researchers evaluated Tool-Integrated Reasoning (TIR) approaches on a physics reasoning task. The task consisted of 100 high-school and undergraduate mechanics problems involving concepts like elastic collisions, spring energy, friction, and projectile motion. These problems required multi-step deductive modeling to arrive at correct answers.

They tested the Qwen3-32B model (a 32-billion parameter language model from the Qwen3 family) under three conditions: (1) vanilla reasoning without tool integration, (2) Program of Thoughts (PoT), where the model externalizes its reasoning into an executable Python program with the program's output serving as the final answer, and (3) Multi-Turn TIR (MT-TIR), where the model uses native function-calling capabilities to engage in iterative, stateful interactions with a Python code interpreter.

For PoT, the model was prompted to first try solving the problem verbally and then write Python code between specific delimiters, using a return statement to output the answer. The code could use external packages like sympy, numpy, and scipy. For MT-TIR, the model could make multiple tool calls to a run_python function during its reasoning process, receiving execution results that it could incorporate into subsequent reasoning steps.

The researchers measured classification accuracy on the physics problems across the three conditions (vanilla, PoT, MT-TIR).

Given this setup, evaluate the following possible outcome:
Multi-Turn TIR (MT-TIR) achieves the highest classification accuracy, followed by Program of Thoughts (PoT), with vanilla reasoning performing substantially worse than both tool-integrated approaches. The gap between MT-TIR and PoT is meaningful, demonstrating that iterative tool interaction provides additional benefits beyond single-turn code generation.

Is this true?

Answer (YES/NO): NO